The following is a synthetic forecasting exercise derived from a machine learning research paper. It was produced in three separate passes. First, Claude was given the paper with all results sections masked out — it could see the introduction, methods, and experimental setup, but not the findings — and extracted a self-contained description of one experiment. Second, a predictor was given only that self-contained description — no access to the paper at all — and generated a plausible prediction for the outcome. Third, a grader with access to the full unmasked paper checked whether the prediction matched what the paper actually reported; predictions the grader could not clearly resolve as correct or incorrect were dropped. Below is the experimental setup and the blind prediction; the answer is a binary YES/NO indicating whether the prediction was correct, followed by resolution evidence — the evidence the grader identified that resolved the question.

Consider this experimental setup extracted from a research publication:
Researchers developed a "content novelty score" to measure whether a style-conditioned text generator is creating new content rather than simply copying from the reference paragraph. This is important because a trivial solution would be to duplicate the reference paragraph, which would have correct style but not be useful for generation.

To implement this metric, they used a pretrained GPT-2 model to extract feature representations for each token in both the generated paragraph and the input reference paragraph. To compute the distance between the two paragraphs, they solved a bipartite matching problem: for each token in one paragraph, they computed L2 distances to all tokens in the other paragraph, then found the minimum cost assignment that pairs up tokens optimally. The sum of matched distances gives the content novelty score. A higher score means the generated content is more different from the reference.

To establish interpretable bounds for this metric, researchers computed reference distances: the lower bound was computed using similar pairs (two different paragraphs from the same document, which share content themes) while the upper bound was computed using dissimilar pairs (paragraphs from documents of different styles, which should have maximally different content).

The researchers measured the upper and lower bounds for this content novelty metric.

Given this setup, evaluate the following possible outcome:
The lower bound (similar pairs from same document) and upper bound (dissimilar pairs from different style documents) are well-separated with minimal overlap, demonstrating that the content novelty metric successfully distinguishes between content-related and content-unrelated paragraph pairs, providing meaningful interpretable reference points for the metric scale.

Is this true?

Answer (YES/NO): YES